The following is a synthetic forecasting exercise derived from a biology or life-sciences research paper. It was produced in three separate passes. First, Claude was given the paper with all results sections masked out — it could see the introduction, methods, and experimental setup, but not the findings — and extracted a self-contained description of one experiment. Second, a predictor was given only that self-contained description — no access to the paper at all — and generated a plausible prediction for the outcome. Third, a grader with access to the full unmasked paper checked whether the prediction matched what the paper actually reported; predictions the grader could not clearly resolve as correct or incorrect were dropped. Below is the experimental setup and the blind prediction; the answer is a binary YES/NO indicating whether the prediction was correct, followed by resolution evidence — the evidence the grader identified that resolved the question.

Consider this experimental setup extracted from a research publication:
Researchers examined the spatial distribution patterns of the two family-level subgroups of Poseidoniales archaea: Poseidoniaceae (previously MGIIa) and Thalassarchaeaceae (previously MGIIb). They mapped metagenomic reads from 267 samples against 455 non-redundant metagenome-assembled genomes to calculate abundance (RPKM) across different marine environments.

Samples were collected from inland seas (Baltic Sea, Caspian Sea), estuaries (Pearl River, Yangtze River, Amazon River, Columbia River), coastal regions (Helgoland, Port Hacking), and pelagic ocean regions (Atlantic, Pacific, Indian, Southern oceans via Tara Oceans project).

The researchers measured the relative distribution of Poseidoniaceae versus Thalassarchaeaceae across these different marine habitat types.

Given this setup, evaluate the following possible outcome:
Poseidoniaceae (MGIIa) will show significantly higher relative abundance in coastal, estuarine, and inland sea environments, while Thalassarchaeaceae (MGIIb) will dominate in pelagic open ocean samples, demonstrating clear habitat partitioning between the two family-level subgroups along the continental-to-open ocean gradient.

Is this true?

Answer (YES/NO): YES